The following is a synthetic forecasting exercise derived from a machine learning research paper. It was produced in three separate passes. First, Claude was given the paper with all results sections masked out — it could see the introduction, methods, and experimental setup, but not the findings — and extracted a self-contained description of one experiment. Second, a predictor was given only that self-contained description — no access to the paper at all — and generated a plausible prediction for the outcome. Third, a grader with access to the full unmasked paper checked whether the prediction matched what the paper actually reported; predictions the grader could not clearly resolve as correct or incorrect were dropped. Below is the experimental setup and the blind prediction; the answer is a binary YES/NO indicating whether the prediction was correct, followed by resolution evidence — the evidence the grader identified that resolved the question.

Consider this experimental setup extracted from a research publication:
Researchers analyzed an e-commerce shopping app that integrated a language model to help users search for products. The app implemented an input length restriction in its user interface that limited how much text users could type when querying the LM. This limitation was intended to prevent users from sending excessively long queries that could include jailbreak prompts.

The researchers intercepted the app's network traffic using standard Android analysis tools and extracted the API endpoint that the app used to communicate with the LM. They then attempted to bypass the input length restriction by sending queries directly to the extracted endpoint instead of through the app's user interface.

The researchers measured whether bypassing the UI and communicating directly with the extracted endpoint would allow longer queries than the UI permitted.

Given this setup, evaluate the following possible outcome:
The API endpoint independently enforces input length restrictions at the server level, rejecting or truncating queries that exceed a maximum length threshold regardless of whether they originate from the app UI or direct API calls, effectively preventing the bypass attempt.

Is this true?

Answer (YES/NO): NO